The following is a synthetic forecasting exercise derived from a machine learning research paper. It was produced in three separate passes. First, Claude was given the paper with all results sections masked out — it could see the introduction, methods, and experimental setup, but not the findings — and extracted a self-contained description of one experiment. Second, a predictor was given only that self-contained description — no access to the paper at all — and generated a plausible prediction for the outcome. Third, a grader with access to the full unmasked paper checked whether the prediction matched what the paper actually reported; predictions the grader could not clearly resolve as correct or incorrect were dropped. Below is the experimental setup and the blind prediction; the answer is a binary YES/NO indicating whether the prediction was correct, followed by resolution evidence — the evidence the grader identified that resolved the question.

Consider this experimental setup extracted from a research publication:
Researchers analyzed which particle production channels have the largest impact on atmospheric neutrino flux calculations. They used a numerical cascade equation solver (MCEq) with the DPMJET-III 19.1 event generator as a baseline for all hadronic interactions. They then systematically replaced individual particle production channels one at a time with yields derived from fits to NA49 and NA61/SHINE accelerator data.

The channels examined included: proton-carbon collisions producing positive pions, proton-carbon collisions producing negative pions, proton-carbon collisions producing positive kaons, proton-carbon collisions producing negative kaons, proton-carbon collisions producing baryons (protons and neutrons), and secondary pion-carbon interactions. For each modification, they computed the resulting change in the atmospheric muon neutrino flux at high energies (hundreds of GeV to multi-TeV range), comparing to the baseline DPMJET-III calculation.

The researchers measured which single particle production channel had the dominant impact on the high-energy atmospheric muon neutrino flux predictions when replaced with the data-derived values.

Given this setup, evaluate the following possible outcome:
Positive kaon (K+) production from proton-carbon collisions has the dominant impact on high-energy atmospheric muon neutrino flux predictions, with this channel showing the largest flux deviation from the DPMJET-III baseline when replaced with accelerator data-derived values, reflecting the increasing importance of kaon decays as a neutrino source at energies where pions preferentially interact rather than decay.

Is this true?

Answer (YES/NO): NO